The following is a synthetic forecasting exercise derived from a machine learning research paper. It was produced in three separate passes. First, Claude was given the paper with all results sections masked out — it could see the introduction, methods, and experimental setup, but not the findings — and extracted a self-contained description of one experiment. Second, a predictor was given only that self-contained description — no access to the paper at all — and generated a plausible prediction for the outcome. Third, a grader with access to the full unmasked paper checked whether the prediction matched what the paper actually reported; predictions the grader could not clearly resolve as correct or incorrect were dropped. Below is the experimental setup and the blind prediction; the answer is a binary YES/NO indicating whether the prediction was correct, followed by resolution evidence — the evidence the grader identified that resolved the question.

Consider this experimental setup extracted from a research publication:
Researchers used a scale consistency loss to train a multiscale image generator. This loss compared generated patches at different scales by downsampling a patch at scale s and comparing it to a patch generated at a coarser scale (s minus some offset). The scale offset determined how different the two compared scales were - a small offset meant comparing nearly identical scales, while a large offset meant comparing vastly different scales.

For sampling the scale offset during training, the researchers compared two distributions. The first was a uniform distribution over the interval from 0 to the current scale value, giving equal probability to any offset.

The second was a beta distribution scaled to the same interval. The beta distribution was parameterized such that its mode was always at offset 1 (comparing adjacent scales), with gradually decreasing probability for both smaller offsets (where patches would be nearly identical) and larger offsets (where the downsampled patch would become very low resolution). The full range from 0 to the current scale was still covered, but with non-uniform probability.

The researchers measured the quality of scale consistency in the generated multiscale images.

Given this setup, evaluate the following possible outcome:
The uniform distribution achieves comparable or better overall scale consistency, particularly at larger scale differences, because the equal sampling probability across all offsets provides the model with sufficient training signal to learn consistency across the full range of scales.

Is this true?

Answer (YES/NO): NO